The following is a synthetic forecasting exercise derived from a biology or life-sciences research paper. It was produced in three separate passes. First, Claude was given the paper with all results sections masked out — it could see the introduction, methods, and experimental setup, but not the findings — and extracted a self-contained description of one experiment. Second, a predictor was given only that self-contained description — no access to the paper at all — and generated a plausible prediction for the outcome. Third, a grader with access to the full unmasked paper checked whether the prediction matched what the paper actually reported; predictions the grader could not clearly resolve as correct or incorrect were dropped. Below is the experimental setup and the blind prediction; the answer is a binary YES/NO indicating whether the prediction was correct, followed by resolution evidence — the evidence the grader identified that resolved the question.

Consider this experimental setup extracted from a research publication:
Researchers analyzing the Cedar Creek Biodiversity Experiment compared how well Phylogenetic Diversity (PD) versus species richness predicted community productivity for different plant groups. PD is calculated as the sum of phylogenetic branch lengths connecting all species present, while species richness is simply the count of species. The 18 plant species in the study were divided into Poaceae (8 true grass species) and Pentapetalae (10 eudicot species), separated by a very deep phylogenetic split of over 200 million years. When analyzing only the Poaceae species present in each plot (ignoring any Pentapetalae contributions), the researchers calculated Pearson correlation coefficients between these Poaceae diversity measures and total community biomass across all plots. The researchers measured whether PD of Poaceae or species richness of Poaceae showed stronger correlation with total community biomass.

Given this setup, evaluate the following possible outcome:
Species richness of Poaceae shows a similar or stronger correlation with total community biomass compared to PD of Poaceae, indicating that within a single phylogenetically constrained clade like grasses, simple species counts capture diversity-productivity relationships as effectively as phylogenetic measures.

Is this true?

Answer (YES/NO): YES